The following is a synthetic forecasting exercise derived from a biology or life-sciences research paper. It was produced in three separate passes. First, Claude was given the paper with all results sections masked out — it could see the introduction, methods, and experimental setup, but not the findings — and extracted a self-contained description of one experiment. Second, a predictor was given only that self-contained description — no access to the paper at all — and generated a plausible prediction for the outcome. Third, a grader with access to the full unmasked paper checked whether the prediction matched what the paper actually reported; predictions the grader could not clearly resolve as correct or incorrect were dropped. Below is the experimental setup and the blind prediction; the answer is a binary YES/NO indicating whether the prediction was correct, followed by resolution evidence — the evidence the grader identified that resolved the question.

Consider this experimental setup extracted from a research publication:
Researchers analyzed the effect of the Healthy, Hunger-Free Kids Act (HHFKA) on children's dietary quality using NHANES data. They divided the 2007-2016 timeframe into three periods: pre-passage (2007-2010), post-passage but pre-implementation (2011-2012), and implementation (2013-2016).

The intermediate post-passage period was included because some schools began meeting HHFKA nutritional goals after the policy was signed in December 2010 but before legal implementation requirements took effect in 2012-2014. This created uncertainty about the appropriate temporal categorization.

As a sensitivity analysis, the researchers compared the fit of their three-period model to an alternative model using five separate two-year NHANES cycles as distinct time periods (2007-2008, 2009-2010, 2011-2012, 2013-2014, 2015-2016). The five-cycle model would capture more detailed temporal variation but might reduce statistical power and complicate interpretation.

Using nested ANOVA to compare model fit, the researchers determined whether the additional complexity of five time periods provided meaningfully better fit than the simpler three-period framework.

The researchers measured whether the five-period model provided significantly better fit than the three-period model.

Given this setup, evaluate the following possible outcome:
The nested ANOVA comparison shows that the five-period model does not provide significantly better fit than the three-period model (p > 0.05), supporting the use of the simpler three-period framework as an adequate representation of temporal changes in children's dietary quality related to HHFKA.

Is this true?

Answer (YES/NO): YES